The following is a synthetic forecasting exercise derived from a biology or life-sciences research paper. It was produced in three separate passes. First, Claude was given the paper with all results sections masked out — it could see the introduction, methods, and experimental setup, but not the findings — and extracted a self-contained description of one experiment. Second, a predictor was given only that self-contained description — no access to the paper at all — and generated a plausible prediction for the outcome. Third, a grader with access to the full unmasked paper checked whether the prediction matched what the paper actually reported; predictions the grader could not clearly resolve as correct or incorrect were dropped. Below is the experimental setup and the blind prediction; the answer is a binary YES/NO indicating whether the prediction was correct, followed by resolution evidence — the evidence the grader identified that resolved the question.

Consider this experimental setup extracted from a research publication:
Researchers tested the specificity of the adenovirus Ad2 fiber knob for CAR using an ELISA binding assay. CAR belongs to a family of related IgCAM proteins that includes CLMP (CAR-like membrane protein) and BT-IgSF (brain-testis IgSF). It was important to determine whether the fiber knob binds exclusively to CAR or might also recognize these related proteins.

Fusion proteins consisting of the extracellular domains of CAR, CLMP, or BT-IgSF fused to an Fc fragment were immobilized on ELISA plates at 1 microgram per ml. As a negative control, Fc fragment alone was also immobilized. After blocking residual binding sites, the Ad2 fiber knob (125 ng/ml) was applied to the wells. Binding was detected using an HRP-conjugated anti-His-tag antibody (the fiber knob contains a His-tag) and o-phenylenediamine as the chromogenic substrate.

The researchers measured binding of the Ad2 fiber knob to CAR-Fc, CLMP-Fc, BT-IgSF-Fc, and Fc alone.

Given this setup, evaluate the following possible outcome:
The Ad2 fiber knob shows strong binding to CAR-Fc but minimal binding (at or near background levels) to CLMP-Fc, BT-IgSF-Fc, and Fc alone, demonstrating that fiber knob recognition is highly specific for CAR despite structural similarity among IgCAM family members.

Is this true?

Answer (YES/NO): YES